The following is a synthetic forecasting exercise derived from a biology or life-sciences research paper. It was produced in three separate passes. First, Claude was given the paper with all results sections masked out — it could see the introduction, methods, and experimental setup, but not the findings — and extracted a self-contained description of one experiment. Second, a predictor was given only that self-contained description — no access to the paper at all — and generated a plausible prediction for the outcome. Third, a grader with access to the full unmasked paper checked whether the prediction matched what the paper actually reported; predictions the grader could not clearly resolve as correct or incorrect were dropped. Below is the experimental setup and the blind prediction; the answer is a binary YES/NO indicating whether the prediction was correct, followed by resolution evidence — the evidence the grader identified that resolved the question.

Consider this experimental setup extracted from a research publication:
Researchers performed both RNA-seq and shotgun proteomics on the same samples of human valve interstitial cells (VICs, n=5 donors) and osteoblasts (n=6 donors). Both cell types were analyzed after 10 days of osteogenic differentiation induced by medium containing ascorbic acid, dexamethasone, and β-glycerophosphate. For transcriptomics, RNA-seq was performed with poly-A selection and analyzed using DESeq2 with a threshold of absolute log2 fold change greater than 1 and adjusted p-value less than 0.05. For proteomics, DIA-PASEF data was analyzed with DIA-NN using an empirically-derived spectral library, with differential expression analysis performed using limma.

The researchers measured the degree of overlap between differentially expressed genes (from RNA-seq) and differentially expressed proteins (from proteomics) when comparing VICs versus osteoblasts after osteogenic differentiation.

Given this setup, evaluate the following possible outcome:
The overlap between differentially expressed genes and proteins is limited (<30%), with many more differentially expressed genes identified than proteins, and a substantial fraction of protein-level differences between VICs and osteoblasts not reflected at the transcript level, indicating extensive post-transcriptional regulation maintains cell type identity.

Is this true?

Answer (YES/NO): NO